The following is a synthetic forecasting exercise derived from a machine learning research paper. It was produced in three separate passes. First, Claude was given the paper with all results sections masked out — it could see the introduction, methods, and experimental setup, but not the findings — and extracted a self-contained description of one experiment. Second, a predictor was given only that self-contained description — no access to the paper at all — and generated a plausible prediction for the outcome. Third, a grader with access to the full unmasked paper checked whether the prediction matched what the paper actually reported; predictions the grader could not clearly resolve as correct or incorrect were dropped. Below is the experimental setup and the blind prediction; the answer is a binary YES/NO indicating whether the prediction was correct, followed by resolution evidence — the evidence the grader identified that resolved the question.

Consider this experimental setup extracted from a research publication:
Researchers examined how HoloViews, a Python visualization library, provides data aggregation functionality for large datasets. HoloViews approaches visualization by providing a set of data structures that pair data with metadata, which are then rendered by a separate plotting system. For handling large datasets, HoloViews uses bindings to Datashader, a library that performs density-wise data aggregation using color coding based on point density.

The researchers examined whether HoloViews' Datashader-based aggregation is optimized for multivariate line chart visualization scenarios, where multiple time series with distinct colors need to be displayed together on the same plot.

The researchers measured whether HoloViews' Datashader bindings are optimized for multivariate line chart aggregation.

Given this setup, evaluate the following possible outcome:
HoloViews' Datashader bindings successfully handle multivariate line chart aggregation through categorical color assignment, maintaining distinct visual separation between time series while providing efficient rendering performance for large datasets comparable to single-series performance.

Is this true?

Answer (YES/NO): NO